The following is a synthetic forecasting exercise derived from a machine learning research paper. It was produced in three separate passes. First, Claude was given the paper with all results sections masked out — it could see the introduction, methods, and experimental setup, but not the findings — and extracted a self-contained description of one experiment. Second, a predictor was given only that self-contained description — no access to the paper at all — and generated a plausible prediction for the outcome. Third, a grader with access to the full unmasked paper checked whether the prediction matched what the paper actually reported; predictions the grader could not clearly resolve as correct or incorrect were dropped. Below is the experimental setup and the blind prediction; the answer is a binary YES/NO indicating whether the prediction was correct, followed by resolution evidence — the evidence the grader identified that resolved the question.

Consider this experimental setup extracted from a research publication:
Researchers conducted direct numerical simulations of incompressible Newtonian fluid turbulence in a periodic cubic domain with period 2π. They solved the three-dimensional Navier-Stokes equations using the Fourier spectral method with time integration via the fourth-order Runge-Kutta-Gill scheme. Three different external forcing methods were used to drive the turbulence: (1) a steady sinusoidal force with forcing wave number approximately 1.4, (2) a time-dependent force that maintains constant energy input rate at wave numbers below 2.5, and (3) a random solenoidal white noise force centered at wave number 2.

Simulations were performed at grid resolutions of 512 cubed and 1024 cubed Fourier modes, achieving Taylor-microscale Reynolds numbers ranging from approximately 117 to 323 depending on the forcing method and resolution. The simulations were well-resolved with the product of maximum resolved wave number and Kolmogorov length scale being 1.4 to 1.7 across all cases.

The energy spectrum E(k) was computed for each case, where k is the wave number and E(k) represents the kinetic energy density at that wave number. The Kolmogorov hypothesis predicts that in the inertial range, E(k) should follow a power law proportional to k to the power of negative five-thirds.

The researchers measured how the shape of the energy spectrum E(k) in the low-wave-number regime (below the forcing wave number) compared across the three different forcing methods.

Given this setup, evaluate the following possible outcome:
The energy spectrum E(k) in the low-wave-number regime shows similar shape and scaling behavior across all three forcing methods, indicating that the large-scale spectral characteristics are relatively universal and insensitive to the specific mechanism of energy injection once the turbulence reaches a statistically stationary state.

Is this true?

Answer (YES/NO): NO